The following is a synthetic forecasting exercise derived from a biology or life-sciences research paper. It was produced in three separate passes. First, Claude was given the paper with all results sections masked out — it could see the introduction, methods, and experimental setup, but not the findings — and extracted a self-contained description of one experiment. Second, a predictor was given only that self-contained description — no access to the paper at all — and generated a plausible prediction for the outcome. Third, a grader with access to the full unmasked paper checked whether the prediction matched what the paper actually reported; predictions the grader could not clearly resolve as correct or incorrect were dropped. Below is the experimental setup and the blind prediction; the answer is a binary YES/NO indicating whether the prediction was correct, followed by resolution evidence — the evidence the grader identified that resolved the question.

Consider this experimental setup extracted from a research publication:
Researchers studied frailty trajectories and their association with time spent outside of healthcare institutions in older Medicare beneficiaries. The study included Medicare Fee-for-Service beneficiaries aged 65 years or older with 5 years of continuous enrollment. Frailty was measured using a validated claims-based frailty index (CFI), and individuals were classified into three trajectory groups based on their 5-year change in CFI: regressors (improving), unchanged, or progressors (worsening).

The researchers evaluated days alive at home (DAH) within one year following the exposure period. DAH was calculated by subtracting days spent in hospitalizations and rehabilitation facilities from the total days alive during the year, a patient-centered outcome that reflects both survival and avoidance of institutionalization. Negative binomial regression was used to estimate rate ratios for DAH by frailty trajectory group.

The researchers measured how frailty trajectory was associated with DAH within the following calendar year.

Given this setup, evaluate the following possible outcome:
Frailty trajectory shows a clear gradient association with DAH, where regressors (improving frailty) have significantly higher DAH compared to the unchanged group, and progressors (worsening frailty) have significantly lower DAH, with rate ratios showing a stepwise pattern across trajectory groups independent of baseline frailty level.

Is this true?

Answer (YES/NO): NO